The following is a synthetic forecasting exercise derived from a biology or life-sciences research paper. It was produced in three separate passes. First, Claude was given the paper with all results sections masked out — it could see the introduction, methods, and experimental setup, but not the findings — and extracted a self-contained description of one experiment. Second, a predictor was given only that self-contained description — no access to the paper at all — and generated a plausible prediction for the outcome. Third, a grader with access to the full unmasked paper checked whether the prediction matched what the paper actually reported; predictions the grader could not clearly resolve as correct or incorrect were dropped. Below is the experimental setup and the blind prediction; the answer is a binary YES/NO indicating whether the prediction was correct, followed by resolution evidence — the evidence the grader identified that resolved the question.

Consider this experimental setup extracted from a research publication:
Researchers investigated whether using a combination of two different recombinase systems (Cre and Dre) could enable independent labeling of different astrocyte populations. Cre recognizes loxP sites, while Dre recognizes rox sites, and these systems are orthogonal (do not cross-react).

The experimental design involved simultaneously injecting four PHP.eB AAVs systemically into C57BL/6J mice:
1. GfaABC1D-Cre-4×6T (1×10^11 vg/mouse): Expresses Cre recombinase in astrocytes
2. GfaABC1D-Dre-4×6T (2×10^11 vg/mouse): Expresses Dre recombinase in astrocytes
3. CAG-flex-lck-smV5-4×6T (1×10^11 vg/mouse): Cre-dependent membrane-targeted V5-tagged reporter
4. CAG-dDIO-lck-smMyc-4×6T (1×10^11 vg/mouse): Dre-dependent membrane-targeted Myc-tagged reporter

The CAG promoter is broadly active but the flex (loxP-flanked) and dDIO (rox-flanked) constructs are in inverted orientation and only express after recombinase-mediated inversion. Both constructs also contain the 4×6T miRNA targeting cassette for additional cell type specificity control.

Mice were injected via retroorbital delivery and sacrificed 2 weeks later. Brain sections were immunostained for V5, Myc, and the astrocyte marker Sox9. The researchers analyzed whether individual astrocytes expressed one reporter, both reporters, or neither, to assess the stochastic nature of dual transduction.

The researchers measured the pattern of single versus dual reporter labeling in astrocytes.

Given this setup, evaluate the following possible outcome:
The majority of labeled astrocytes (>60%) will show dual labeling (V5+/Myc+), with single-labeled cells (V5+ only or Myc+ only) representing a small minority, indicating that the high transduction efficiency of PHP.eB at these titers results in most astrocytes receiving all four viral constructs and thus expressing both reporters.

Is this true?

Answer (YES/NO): NO